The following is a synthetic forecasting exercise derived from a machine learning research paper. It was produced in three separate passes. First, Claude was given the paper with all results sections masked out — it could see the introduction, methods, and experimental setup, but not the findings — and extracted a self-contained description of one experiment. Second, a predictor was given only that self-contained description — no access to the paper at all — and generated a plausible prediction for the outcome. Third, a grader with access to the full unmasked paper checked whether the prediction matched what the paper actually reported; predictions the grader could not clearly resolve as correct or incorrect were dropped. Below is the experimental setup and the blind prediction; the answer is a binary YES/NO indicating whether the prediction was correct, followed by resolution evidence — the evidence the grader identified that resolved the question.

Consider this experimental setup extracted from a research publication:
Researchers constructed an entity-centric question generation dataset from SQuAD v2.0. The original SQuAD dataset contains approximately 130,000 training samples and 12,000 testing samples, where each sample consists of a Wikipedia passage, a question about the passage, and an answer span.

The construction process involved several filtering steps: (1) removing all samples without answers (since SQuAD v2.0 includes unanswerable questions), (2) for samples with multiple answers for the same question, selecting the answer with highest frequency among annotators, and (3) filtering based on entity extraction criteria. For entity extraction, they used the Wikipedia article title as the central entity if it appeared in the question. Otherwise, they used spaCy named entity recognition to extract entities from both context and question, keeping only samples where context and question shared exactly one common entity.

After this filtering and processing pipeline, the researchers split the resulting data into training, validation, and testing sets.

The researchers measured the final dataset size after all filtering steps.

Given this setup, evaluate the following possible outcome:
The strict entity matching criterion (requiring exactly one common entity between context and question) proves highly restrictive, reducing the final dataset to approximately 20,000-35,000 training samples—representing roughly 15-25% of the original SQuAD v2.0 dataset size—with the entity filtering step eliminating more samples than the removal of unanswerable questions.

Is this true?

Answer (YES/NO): NO